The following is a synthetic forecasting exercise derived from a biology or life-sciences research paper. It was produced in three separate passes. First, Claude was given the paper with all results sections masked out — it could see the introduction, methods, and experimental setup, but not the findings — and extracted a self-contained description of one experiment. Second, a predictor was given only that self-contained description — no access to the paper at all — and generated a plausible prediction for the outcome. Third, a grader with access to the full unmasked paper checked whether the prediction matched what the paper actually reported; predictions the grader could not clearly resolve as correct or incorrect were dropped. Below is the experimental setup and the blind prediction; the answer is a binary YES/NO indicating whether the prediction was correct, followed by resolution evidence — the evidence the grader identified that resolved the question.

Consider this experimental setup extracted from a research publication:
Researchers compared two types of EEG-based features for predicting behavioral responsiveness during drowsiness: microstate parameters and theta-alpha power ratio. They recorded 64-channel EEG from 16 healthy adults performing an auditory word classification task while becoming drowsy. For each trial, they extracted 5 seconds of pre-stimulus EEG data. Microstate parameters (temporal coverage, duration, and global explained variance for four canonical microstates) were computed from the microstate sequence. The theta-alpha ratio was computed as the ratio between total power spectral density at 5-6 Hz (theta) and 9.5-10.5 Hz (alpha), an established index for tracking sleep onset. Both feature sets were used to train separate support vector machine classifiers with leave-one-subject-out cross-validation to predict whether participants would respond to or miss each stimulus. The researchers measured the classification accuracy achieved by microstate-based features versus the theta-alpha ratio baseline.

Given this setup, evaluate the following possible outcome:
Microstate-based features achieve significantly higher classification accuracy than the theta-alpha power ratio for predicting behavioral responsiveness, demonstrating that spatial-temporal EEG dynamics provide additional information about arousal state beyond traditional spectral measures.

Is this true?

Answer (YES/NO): NO